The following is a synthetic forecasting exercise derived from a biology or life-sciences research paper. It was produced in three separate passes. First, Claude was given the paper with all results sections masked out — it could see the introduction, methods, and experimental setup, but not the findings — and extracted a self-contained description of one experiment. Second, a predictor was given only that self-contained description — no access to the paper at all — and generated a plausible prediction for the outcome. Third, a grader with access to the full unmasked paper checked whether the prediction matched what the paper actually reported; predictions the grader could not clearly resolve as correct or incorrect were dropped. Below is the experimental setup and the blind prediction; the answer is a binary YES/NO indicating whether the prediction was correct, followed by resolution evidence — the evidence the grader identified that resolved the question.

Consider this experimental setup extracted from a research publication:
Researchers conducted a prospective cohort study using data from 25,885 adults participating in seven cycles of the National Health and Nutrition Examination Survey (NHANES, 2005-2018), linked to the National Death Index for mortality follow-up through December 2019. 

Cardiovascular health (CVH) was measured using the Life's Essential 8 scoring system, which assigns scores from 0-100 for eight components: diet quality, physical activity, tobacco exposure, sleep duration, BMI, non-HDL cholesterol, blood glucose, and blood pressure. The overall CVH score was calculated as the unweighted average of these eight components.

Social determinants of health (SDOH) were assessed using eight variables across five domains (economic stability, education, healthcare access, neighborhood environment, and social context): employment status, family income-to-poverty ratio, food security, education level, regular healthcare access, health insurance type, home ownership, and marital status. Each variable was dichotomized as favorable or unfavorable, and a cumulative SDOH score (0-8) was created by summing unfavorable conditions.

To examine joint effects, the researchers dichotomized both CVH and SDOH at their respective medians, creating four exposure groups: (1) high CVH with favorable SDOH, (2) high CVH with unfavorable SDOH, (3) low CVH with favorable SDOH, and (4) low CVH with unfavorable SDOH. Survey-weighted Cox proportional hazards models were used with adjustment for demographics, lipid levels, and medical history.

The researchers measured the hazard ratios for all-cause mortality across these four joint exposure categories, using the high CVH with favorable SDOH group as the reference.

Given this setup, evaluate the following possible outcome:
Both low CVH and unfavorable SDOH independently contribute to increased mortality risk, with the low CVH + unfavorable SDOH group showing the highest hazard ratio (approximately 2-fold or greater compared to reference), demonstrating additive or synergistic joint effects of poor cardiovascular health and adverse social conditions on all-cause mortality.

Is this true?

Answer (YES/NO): YES